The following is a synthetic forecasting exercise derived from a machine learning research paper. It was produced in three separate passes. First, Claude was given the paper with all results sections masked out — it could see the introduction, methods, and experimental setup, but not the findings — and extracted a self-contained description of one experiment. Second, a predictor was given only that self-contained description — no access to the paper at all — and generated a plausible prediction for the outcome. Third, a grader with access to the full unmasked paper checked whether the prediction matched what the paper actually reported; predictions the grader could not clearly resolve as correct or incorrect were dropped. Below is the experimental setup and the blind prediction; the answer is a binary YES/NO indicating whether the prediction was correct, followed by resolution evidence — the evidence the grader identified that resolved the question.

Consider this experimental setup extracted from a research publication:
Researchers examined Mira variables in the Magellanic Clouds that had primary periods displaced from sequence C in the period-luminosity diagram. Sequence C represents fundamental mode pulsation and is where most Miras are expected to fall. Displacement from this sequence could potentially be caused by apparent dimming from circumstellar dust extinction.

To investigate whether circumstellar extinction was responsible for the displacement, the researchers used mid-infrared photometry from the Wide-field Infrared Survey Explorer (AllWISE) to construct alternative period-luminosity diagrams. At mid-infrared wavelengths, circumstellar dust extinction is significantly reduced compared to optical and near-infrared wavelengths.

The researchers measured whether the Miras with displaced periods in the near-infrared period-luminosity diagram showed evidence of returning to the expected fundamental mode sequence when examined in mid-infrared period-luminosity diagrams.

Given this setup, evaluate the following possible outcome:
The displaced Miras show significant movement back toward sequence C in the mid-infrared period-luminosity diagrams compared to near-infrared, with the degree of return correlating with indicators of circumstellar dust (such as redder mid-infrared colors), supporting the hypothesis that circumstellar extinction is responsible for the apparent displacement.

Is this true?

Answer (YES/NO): NO